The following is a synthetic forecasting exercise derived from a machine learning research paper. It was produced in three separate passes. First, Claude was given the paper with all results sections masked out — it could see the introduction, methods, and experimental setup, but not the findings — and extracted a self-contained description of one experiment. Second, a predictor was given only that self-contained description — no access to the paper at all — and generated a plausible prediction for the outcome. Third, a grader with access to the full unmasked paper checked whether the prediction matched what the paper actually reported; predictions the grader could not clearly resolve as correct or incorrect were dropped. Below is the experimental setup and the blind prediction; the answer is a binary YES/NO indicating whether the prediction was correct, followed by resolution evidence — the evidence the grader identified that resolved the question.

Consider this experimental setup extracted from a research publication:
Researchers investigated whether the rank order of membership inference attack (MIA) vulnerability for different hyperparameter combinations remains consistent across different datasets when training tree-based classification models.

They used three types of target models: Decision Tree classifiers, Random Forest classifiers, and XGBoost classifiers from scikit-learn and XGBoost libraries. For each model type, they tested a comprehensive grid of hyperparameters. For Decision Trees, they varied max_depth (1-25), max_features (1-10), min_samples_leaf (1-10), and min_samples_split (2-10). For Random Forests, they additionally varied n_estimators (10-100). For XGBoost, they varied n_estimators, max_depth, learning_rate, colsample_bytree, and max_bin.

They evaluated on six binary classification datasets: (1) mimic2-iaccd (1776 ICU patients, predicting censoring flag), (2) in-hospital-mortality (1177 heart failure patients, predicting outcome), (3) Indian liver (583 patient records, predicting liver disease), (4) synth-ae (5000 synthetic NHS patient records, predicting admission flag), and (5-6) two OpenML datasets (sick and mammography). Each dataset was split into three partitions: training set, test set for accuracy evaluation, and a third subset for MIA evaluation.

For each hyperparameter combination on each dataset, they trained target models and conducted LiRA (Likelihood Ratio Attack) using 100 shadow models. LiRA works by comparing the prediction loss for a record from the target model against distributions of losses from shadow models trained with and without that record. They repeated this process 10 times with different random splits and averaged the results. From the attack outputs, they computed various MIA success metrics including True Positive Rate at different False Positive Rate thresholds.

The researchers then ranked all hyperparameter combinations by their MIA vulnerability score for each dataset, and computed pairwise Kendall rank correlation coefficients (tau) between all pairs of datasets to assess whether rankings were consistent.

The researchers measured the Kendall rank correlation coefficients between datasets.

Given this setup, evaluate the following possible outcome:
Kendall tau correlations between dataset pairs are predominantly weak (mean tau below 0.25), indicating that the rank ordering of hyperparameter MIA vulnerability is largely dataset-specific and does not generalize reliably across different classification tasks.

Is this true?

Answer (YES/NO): NO